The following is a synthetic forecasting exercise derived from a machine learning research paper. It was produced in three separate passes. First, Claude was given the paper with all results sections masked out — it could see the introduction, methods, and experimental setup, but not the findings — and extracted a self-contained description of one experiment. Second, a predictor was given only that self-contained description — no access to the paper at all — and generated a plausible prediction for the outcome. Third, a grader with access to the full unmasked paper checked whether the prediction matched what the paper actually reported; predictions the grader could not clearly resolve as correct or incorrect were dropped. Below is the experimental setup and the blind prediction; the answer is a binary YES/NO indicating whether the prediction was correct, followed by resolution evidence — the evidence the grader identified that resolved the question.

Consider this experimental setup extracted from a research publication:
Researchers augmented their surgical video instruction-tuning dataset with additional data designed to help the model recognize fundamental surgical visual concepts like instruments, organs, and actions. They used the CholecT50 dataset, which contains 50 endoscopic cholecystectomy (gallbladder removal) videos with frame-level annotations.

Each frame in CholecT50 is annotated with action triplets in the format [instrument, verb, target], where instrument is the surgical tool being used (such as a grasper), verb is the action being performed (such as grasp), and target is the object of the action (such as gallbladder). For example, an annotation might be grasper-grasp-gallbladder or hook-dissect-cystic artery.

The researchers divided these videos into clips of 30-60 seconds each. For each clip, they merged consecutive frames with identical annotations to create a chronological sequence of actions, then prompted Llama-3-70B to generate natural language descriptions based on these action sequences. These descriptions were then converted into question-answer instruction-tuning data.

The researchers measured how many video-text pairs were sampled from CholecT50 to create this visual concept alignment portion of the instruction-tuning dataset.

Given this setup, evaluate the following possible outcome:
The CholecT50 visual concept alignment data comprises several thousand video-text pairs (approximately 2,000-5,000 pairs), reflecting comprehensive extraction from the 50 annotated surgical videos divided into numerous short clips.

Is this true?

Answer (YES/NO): YES